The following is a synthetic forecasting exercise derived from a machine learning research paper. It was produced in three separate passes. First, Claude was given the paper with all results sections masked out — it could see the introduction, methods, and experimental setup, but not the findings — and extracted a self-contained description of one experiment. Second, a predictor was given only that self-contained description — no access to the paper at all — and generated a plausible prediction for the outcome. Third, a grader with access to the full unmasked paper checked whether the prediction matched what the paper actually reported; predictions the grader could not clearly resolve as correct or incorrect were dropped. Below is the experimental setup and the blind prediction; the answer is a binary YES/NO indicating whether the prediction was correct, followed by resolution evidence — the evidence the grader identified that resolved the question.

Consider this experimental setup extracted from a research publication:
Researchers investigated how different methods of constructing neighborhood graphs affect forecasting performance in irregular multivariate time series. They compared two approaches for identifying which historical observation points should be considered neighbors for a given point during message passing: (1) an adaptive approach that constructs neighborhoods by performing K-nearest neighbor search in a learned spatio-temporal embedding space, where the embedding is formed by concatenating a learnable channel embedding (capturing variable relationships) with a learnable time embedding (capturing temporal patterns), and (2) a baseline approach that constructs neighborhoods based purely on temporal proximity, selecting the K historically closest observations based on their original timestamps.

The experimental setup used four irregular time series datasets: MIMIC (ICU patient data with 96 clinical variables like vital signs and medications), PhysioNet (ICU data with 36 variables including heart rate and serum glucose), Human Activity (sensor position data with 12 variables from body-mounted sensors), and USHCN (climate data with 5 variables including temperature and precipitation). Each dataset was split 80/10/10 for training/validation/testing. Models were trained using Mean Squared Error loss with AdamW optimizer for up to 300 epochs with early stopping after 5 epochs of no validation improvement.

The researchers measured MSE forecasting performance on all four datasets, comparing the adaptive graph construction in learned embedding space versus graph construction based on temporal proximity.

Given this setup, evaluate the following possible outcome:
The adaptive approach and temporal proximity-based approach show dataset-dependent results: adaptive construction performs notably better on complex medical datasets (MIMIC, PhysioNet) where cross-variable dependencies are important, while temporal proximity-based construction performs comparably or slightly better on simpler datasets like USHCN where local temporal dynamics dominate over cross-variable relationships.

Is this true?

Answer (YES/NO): NO